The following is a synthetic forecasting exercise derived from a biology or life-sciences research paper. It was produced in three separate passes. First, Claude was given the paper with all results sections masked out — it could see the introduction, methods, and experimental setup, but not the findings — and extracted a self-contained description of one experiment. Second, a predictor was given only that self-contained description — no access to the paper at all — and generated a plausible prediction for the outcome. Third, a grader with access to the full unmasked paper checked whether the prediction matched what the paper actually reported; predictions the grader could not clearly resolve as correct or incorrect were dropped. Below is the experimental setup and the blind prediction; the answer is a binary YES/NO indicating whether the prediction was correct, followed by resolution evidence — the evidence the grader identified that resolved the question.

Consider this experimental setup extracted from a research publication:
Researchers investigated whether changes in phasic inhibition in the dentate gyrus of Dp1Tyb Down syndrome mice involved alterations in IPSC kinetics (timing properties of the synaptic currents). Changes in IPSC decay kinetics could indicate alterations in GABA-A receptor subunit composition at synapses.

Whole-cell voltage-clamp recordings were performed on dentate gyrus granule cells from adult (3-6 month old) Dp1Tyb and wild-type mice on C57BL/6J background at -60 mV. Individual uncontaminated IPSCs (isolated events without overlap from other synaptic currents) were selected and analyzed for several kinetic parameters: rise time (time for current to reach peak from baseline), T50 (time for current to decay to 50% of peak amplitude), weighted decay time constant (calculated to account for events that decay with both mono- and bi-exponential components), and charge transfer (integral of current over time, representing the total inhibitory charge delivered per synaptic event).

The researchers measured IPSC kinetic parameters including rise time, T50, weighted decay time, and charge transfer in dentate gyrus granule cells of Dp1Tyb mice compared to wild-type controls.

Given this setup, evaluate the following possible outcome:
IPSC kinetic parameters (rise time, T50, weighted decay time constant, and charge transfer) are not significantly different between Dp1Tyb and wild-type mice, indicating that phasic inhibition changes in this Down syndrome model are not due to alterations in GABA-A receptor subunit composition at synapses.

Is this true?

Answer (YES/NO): YES